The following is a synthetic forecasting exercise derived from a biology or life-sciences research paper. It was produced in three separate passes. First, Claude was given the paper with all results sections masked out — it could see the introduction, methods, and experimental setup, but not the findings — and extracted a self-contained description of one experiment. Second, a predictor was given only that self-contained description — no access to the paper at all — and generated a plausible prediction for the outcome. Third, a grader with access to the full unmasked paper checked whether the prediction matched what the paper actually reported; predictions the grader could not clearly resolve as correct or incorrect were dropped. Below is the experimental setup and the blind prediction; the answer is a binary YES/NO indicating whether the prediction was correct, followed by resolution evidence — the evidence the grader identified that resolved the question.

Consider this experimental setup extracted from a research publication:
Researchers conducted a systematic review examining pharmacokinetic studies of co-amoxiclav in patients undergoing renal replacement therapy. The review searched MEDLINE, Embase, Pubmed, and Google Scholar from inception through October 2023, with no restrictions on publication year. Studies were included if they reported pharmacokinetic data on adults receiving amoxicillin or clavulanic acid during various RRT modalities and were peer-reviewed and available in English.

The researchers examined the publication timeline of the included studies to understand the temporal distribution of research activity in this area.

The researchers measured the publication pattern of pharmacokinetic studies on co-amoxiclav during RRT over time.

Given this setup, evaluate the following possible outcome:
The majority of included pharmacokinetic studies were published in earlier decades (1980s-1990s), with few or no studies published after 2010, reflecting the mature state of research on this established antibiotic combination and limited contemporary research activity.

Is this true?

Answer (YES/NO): NO